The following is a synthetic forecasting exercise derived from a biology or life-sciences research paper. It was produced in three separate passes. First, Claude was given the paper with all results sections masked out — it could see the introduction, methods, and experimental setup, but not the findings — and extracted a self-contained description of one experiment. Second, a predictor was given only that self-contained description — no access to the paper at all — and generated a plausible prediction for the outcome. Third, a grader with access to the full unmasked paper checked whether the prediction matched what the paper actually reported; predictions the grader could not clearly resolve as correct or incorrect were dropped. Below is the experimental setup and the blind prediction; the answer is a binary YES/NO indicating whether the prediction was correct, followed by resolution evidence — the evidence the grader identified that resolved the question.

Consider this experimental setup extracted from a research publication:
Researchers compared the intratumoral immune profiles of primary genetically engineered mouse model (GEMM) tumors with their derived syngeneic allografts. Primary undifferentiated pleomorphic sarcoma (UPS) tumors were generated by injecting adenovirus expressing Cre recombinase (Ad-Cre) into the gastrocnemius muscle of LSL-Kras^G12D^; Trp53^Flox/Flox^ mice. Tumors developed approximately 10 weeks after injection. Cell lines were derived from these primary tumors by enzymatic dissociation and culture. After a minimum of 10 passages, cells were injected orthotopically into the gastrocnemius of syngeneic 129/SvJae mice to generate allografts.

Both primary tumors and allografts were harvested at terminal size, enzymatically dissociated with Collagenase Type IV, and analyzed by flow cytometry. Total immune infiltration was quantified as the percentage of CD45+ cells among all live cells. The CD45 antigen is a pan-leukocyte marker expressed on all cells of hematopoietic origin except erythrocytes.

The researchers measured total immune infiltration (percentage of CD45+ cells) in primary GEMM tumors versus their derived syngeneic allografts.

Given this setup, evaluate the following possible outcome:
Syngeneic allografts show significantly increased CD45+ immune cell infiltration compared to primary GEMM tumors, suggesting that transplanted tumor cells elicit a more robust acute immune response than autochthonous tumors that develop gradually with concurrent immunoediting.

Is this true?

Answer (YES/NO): NO